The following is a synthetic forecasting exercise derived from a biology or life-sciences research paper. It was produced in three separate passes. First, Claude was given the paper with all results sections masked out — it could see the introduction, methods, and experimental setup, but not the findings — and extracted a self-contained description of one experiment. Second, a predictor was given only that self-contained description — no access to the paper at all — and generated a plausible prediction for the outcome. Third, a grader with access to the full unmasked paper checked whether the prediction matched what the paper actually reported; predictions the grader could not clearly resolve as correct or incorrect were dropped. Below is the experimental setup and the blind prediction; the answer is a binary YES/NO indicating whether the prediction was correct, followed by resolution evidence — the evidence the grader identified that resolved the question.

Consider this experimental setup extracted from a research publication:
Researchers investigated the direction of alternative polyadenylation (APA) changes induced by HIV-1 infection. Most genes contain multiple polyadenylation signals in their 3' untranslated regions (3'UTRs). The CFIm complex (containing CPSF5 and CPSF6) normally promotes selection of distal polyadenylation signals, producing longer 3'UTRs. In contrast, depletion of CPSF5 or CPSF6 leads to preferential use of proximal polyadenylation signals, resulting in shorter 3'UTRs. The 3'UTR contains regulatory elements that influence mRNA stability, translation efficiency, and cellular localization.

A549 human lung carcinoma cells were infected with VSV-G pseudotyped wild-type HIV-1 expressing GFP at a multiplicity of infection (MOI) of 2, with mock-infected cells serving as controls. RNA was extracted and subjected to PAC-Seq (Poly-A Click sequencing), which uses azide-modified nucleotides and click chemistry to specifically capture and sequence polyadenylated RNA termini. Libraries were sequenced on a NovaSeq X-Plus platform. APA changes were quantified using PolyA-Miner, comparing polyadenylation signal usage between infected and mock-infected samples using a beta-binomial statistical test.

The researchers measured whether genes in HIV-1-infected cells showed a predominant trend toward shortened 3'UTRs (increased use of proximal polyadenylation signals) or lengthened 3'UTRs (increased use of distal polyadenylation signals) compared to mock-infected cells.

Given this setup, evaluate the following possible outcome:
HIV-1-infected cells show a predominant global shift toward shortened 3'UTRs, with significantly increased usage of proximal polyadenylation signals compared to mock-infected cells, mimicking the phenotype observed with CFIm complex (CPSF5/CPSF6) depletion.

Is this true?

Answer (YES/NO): YES